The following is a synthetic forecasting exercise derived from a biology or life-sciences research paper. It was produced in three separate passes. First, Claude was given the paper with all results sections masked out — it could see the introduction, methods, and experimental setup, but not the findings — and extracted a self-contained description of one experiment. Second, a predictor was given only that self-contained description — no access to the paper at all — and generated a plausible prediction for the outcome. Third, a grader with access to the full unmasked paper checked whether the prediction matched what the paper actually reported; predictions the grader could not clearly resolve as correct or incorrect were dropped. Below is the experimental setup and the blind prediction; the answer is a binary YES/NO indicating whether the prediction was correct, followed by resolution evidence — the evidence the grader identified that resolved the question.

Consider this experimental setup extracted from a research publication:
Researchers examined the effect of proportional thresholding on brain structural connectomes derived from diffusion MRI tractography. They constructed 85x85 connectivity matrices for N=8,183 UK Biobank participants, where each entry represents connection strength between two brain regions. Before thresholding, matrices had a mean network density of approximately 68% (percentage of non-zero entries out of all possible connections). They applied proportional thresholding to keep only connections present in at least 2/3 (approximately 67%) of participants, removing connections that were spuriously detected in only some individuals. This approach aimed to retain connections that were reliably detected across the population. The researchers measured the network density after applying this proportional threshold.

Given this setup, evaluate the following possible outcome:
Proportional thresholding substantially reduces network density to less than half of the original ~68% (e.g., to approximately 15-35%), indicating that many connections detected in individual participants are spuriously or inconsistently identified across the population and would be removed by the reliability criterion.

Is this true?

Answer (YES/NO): NO